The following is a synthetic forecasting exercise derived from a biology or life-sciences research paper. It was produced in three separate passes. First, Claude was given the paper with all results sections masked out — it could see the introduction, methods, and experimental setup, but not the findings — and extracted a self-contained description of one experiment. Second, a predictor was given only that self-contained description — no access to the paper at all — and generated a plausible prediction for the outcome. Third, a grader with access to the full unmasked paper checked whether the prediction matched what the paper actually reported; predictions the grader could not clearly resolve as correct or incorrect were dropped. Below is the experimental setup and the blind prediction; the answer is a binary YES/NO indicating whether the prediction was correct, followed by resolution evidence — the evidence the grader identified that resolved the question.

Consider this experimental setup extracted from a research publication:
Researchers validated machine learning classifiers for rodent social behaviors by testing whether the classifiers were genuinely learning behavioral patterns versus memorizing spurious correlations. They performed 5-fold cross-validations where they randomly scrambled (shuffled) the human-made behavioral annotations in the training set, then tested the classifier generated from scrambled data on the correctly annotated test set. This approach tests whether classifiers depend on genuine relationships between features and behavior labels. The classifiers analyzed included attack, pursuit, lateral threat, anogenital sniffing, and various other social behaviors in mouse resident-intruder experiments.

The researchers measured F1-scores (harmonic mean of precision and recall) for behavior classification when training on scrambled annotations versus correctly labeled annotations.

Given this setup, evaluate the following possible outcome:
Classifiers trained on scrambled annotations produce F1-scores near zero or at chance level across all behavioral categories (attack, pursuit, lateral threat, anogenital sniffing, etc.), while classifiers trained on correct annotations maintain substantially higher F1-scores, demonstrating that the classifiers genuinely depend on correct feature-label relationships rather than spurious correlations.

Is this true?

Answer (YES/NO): YES